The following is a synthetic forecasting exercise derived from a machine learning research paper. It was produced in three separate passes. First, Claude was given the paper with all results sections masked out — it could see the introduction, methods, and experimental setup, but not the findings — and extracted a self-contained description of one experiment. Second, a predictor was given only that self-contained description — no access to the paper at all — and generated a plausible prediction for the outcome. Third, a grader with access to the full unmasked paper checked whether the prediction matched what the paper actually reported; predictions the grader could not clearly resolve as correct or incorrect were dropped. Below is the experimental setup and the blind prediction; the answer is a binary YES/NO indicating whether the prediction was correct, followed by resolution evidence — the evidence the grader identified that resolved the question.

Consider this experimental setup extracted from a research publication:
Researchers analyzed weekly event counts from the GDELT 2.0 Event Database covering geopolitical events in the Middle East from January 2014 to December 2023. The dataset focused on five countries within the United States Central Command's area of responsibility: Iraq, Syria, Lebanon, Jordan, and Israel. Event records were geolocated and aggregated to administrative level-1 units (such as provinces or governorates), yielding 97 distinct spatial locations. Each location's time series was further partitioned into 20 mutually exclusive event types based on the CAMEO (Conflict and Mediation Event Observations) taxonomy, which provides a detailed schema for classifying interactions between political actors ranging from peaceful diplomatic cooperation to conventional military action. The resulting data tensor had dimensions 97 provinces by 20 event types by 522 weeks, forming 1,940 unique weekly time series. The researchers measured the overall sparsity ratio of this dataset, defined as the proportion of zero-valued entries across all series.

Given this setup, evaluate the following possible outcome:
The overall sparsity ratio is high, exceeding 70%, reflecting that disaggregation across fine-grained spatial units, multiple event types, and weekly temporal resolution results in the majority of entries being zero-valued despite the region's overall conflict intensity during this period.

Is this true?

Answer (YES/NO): YES